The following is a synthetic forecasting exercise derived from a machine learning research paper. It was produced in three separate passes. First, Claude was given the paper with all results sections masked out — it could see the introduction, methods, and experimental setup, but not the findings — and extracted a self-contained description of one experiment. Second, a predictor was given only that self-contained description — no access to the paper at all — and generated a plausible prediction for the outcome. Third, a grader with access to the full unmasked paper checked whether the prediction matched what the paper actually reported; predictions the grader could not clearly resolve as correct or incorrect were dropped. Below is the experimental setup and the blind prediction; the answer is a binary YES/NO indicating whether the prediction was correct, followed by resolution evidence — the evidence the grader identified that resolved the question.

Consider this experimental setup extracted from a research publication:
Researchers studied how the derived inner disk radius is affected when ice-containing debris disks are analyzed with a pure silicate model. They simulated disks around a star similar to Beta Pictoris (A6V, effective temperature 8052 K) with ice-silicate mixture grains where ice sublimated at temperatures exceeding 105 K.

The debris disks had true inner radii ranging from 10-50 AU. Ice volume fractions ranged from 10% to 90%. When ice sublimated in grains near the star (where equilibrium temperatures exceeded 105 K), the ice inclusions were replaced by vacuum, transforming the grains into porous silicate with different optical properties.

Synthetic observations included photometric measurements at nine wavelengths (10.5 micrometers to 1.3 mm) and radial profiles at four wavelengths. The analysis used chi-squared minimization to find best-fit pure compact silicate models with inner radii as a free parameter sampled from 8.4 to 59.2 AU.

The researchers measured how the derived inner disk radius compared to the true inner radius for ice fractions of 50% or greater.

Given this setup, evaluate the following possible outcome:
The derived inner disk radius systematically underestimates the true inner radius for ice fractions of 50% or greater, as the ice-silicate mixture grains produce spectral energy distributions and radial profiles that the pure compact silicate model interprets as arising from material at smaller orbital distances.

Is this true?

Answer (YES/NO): NO